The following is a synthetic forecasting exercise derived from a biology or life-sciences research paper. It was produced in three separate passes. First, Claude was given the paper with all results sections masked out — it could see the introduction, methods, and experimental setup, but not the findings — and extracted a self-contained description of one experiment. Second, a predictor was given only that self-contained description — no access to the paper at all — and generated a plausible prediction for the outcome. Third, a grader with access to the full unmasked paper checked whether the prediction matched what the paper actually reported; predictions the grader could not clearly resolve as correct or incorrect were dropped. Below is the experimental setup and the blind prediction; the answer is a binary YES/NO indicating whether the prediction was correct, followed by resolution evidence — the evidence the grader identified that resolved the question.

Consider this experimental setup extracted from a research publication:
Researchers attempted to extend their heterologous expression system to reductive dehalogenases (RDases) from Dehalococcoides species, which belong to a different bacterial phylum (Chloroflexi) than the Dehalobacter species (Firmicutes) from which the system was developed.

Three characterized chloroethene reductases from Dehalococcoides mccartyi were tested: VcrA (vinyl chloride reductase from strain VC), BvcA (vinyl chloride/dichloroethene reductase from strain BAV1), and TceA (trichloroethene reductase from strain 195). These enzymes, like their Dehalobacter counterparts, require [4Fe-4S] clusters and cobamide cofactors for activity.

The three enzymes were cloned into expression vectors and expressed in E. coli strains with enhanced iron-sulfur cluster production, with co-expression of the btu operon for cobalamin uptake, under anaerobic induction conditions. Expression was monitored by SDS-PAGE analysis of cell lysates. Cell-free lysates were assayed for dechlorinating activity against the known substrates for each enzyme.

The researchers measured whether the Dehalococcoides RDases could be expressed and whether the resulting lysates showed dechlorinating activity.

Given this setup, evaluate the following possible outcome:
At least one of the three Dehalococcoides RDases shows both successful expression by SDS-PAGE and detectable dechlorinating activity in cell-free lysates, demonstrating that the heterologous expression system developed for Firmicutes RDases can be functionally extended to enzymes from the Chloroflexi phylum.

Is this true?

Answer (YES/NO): NO